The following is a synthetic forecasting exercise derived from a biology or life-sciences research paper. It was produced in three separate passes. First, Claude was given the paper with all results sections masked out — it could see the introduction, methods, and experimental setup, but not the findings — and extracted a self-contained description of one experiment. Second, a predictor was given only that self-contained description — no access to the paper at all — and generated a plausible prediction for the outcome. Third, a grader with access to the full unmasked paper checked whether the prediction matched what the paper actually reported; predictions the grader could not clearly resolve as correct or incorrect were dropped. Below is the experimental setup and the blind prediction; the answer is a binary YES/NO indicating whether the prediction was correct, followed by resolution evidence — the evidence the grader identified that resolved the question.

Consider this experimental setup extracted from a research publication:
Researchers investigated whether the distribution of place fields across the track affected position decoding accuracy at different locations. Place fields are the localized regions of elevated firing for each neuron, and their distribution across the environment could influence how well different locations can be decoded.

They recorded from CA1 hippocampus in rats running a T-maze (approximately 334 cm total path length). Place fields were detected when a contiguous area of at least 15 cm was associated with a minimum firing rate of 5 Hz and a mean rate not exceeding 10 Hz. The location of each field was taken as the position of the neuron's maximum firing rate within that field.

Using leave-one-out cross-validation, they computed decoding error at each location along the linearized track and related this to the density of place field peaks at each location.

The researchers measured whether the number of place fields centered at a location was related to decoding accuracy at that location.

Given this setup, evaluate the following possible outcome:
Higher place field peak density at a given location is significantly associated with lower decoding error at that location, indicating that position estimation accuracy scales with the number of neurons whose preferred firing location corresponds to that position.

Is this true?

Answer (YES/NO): NO